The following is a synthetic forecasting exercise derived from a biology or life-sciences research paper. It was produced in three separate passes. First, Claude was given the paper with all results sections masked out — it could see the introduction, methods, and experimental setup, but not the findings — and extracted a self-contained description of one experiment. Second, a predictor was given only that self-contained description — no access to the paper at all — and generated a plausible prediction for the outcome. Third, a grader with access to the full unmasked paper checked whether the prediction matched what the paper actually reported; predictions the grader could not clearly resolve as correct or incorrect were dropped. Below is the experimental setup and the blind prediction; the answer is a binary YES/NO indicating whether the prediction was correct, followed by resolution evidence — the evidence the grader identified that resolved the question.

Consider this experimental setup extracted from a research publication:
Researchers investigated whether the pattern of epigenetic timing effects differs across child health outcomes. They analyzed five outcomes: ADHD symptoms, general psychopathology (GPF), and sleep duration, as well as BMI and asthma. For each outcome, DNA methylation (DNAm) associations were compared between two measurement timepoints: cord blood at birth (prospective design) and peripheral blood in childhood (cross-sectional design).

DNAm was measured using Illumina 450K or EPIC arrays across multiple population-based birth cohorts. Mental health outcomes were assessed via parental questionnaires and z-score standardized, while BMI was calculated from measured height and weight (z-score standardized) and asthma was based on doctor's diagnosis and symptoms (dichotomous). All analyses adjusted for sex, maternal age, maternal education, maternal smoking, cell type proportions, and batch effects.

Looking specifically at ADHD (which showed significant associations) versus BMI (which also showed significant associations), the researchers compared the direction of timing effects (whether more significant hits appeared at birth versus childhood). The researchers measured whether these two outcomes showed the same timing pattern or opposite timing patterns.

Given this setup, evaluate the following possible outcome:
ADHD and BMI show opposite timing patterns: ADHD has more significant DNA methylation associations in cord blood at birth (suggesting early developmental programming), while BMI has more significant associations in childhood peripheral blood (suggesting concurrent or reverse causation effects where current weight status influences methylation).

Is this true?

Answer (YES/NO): YES